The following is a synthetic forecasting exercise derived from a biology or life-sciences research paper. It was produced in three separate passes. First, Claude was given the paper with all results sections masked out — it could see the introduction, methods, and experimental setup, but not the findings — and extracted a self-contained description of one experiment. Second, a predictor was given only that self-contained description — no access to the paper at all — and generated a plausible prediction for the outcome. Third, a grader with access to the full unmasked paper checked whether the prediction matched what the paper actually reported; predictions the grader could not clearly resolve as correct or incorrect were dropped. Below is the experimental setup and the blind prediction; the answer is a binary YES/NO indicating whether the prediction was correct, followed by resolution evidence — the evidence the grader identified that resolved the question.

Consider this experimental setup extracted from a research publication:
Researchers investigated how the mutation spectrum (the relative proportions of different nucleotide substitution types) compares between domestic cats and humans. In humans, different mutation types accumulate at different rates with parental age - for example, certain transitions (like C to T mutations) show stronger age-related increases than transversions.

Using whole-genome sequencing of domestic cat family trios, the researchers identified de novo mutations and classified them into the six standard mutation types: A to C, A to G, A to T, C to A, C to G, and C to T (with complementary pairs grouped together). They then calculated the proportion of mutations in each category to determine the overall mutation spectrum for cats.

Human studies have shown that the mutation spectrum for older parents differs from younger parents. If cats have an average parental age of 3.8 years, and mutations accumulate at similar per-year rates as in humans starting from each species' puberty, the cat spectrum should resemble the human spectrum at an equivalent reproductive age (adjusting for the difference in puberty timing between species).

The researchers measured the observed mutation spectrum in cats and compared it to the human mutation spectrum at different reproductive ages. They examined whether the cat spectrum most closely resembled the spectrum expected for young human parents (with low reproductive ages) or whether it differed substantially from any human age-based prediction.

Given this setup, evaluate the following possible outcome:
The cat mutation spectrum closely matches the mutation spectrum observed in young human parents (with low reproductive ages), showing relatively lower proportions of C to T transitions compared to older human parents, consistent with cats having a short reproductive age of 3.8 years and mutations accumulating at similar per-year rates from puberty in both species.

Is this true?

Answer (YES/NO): NO